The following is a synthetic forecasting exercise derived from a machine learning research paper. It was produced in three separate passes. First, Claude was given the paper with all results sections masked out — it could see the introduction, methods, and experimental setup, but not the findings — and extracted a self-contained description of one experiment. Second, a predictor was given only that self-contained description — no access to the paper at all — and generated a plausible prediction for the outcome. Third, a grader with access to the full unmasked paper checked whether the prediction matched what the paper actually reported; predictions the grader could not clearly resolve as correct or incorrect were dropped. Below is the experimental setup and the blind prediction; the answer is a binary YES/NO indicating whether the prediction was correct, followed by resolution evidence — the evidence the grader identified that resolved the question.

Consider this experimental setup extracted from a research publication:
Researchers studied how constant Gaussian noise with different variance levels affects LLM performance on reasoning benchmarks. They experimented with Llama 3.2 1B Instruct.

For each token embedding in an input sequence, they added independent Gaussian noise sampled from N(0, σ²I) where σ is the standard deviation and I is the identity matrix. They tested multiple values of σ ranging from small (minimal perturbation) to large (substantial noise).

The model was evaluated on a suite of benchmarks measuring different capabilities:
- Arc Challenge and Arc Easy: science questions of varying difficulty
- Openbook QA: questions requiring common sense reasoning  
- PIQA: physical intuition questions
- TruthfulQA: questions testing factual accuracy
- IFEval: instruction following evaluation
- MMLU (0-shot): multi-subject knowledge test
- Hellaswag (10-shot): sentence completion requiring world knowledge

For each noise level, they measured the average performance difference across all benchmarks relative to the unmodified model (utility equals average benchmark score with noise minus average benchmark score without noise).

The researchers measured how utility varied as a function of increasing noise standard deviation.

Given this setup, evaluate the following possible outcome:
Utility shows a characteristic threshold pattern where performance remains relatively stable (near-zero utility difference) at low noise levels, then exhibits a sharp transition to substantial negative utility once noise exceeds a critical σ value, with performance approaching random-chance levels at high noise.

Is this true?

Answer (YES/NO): NO